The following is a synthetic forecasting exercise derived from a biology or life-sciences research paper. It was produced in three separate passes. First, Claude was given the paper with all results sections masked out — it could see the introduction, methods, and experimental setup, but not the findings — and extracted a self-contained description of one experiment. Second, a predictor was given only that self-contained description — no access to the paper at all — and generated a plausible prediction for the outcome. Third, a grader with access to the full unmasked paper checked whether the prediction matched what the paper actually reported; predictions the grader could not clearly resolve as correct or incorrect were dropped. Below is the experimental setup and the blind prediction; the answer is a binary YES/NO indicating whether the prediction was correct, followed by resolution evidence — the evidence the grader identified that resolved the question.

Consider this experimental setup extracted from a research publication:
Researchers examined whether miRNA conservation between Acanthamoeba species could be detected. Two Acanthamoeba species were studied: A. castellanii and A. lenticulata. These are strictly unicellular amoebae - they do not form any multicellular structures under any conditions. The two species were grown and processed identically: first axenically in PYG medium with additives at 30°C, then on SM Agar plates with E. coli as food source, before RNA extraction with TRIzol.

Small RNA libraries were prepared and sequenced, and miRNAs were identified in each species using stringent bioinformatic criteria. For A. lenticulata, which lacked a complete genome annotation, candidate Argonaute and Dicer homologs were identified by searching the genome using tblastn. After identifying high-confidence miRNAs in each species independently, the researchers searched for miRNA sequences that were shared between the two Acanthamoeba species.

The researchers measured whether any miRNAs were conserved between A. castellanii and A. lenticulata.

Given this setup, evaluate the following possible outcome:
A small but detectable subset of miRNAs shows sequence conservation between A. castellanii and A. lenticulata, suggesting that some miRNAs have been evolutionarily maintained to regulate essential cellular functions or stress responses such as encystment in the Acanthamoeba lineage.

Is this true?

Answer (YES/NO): NO